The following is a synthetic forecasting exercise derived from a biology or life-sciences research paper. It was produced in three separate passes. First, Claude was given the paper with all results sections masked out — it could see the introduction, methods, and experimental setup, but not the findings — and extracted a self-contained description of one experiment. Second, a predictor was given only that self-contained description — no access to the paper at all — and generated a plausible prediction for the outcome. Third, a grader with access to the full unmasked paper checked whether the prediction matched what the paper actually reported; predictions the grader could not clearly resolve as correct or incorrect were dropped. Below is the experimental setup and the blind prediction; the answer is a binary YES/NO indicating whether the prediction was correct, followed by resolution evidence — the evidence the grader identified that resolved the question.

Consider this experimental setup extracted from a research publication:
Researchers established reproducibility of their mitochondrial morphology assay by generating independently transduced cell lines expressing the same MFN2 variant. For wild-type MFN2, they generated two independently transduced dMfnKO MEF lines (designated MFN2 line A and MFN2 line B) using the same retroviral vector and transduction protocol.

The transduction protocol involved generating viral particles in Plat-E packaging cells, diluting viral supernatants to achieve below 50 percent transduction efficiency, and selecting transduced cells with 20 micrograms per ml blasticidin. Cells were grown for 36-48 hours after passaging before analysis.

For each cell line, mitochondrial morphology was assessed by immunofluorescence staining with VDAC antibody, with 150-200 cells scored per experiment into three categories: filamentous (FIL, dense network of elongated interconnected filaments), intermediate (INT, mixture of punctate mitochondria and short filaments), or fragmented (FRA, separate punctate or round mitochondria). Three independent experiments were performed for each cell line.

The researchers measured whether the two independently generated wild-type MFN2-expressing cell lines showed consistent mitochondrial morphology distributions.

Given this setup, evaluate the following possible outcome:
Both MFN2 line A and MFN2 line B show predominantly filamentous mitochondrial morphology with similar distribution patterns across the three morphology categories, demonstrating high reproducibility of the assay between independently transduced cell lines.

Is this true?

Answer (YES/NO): YES